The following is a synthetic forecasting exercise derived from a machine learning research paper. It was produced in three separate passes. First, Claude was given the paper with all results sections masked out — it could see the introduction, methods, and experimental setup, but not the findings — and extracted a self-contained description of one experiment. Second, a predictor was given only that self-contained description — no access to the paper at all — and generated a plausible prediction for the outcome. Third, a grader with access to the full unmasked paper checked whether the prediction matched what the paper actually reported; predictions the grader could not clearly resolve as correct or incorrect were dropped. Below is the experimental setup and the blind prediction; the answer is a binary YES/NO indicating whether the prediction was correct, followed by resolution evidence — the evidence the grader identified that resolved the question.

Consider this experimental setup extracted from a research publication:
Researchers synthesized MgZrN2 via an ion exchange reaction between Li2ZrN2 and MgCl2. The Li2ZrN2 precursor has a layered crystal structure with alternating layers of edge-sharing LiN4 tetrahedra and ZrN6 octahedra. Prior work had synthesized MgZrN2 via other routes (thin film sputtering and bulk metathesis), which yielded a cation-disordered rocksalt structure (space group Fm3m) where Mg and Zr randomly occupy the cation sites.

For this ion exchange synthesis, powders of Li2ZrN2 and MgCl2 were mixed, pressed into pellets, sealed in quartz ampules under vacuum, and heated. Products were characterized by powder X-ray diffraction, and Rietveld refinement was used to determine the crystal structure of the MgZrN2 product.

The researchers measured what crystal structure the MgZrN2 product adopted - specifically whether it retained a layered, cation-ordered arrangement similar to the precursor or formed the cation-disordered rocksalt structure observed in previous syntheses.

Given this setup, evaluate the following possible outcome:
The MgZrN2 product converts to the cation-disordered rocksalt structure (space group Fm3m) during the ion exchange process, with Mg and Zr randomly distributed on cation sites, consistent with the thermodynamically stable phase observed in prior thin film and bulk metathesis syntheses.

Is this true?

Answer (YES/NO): NO